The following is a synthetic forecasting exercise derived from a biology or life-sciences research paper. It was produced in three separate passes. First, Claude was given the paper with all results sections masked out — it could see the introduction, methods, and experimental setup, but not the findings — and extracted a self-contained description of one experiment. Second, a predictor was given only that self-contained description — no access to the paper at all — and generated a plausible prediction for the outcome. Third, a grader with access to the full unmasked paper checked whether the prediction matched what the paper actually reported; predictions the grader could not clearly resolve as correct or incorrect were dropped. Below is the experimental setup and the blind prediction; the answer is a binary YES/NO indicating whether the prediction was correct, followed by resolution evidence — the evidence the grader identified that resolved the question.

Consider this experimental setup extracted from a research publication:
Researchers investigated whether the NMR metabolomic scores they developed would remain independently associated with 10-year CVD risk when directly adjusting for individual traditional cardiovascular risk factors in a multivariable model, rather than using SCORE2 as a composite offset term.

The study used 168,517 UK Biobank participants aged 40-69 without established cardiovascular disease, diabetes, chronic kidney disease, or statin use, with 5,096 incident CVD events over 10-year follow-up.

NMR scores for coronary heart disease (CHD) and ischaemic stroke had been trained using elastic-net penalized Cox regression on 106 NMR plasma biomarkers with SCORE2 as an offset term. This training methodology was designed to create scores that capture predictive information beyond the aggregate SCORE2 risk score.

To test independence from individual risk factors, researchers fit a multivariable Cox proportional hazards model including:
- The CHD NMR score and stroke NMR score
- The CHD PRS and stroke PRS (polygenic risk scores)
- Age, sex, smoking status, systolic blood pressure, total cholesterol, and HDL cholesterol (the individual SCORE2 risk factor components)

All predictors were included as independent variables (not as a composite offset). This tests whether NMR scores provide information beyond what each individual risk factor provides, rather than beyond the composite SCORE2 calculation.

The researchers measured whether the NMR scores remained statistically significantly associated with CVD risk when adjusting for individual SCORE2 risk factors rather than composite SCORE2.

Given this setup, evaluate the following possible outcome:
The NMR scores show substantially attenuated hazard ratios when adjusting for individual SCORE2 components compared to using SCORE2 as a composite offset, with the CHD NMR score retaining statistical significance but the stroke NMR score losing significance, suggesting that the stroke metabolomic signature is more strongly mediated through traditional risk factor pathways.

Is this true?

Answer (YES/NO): NO